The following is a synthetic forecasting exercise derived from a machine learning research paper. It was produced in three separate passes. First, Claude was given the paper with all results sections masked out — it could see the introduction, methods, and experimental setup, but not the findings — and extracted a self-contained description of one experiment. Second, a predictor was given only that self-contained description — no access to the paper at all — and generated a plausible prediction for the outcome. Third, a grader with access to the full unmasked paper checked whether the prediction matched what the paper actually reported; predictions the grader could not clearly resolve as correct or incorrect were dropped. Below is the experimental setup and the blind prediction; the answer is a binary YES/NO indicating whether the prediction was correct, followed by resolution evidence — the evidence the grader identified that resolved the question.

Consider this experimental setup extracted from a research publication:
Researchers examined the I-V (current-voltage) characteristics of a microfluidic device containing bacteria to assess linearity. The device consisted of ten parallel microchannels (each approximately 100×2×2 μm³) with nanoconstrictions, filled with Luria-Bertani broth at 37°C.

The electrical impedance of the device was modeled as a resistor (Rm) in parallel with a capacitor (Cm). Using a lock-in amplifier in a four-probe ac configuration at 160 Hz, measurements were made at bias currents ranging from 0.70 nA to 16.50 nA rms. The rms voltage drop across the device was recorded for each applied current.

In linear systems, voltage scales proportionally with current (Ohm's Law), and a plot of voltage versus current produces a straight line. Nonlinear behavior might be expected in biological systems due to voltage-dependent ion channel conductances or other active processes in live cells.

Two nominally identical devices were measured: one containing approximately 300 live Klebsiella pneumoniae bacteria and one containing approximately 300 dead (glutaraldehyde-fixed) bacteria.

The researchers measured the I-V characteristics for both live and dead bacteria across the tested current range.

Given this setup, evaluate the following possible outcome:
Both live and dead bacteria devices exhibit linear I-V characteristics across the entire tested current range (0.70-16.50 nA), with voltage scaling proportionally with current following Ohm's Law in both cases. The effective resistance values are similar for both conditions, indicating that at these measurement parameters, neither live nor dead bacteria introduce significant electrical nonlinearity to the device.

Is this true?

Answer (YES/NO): YES